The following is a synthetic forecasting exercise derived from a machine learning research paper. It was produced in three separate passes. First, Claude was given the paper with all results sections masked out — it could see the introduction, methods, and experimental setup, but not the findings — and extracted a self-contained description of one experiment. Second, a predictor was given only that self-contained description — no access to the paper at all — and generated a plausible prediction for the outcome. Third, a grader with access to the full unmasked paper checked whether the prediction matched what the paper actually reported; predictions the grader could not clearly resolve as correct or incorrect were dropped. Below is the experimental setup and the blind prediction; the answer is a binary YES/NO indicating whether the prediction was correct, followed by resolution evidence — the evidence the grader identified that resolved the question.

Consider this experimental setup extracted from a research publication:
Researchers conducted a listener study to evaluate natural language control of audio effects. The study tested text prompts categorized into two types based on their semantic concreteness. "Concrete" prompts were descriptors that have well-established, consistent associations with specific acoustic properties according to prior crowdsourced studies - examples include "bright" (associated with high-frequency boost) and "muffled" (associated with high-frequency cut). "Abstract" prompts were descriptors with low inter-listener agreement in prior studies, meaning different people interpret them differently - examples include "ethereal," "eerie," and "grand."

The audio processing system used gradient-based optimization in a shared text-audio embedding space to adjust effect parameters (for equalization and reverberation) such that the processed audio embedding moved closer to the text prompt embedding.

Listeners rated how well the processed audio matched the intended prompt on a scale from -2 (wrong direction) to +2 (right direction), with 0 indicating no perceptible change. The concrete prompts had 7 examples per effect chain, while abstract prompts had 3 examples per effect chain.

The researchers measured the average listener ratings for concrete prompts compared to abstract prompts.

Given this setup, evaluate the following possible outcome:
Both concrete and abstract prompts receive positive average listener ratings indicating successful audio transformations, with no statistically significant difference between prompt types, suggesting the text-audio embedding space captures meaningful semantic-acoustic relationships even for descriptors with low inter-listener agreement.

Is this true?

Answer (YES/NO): NO